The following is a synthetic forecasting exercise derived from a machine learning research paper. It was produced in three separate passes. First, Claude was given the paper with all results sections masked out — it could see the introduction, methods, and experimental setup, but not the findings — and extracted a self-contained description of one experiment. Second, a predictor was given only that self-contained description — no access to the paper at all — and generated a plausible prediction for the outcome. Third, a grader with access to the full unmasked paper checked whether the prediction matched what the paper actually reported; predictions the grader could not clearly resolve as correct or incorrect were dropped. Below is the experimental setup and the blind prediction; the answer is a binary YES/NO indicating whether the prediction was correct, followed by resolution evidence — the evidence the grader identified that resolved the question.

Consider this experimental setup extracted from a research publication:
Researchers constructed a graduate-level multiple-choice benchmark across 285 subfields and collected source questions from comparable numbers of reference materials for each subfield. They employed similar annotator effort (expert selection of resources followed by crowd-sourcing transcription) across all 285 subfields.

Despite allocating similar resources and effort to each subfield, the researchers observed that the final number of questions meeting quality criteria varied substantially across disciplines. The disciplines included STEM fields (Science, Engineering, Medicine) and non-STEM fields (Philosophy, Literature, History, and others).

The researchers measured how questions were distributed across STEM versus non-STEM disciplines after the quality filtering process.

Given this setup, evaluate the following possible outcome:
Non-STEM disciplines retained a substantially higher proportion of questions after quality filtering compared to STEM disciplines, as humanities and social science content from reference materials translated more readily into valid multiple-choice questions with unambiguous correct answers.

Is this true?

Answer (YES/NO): NO